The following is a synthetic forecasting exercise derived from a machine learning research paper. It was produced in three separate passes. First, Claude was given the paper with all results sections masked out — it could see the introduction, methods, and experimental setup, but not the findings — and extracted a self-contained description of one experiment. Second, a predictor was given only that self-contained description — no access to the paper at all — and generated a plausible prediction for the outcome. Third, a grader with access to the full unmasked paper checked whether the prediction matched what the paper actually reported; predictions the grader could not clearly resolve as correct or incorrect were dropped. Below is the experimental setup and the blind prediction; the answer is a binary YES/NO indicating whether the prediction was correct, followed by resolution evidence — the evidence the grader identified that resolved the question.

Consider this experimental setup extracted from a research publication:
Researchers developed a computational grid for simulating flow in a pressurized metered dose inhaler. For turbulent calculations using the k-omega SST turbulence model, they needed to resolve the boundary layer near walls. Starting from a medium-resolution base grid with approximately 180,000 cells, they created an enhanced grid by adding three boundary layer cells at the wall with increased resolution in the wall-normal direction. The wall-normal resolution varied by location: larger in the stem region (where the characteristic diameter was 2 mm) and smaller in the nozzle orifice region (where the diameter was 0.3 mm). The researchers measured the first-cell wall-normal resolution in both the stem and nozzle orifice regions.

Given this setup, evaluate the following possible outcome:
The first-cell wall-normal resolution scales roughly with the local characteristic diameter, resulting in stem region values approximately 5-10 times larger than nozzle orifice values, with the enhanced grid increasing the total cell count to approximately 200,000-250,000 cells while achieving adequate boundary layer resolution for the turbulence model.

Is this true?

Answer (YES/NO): NO